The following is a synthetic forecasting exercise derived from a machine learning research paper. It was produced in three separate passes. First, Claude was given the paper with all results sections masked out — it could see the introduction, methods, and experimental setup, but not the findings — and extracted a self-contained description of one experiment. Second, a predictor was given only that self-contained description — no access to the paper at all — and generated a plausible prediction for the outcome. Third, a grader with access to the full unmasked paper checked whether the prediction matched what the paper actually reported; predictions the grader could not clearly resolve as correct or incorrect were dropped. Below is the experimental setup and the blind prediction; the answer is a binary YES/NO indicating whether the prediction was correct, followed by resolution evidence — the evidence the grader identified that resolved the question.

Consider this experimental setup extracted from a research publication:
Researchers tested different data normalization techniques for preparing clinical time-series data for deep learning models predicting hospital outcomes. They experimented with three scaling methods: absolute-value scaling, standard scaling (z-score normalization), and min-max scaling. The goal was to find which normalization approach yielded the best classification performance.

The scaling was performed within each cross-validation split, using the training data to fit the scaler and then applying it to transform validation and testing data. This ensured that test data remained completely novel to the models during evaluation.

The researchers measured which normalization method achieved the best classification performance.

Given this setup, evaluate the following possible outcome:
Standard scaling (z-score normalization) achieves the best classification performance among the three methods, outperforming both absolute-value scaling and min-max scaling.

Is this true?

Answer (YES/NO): NO